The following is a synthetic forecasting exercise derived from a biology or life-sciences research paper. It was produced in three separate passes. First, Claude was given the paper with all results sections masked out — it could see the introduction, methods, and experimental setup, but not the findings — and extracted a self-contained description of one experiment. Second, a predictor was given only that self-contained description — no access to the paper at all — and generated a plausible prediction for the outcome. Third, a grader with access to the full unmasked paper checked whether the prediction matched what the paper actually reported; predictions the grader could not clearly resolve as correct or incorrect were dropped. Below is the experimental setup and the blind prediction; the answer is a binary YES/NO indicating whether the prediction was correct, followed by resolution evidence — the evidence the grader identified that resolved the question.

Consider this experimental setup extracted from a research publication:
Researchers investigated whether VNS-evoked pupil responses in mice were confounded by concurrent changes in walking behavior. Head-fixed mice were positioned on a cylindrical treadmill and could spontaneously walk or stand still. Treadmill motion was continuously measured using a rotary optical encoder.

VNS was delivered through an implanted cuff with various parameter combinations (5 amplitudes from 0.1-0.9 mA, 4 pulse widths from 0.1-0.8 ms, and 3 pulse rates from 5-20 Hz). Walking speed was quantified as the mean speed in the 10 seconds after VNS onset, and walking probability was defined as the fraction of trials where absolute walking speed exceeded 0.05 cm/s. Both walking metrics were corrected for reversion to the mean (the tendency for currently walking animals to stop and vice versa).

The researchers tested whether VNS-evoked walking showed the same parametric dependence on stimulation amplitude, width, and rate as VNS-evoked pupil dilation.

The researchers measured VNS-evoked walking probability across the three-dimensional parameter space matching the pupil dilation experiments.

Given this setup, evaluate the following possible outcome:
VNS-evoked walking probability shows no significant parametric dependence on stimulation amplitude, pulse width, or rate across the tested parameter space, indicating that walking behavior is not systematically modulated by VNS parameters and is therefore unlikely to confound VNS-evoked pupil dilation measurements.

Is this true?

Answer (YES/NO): NO